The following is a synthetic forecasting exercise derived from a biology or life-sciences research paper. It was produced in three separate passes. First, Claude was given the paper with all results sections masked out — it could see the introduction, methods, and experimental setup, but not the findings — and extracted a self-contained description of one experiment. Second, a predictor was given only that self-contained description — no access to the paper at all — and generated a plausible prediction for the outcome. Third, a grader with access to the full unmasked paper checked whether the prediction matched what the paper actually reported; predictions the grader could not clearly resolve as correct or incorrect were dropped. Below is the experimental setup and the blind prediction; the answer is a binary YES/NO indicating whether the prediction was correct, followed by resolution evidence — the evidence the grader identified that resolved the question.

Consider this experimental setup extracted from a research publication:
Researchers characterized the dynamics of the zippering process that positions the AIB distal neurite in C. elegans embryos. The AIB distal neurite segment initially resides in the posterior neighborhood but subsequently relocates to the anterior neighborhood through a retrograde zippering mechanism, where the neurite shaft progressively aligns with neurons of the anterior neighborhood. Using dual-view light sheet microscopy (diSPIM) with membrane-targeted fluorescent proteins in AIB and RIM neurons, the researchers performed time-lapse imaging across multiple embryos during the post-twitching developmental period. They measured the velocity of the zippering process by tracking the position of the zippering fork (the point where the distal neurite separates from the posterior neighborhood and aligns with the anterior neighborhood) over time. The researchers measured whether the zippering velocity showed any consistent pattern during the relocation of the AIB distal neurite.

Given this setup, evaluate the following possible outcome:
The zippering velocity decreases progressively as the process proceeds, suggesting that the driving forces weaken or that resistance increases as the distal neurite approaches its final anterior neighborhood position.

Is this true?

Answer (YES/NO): NO